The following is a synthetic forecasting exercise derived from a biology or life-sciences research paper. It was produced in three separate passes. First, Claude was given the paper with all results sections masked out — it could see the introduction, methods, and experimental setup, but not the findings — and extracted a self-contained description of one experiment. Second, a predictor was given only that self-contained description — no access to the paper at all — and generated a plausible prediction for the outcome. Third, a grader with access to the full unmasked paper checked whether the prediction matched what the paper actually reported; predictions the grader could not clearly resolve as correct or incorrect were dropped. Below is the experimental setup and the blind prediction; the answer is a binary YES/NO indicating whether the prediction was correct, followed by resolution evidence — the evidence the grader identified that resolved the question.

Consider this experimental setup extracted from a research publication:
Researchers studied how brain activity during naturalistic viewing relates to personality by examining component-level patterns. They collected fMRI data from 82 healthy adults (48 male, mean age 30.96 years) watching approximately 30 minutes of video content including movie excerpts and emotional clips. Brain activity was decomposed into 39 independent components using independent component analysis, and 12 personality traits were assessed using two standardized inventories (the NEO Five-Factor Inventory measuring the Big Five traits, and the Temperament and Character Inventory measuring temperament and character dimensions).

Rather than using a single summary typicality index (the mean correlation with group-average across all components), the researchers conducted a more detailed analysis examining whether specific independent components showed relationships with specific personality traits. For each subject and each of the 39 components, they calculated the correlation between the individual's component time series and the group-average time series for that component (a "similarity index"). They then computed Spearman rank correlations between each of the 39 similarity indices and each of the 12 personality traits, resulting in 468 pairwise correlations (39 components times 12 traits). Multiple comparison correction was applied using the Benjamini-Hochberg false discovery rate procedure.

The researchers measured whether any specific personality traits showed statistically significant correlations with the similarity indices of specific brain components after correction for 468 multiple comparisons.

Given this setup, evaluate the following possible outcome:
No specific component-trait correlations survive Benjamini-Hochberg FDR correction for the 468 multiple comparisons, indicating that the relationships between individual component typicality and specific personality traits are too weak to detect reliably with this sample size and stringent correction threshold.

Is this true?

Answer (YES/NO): YES